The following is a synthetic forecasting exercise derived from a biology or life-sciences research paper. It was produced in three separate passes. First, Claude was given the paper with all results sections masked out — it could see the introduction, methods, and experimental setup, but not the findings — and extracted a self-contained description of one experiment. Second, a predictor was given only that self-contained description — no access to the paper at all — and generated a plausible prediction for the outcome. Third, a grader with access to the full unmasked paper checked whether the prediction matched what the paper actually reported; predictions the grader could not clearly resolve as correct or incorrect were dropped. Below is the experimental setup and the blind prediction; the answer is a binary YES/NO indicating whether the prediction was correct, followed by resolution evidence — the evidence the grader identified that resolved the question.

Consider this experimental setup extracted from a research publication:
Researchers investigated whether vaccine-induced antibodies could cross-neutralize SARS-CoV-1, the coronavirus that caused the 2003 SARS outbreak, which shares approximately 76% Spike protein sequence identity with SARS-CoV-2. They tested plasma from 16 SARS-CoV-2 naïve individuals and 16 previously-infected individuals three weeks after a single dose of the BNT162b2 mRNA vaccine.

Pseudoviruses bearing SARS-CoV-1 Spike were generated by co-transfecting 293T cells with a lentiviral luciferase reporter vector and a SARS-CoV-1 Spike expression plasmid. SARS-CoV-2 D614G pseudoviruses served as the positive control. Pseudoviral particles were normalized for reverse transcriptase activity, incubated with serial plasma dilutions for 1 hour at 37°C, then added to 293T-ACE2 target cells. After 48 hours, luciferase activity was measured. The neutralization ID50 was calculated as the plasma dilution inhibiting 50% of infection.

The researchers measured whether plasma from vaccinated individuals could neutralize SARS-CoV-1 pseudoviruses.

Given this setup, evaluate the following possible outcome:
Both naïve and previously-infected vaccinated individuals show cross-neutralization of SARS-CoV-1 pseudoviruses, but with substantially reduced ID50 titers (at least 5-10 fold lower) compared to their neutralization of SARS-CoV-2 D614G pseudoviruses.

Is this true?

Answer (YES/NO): NO